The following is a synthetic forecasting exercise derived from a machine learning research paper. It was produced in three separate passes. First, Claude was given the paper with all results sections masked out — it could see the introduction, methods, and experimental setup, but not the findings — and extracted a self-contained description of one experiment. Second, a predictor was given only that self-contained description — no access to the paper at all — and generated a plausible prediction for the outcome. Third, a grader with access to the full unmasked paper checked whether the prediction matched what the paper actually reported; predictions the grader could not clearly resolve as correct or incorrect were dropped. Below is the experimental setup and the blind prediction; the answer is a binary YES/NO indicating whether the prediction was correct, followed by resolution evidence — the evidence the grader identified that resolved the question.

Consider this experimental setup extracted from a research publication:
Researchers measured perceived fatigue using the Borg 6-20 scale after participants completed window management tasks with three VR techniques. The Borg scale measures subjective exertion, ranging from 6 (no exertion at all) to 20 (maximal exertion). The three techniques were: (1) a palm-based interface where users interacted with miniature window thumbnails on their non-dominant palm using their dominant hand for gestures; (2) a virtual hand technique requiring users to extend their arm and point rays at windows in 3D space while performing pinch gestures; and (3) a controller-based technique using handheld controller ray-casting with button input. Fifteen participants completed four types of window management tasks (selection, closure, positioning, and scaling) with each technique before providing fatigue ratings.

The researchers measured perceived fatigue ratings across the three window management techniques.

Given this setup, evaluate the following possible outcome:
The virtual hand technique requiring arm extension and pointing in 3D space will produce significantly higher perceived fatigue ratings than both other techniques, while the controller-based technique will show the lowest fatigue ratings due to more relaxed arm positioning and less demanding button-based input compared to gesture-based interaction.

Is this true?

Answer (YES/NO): YES